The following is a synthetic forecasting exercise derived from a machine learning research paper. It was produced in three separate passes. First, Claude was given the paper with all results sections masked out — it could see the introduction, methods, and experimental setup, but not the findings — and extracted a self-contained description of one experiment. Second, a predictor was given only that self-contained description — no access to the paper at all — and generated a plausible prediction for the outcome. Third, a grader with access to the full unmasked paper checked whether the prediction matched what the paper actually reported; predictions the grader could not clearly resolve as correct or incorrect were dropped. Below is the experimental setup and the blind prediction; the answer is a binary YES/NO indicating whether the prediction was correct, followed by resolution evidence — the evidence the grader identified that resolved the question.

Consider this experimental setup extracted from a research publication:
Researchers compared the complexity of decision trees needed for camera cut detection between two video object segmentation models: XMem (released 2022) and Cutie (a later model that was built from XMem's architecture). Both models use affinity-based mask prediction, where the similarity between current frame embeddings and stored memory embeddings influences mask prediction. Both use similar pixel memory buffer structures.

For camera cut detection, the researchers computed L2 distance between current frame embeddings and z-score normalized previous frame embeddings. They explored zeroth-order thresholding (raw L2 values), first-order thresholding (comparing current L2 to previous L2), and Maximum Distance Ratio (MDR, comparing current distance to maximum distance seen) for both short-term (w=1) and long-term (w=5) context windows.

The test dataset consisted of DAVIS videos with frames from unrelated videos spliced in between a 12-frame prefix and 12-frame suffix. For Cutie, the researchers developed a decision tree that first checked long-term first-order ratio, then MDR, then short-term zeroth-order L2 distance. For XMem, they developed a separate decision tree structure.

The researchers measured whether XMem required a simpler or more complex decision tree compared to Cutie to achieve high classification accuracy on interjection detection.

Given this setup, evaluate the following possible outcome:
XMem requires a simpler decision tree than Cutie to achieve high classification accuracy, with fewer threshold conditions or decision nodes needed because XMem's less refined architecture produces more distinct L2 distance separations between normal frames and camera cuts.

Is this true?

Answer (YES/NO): NO